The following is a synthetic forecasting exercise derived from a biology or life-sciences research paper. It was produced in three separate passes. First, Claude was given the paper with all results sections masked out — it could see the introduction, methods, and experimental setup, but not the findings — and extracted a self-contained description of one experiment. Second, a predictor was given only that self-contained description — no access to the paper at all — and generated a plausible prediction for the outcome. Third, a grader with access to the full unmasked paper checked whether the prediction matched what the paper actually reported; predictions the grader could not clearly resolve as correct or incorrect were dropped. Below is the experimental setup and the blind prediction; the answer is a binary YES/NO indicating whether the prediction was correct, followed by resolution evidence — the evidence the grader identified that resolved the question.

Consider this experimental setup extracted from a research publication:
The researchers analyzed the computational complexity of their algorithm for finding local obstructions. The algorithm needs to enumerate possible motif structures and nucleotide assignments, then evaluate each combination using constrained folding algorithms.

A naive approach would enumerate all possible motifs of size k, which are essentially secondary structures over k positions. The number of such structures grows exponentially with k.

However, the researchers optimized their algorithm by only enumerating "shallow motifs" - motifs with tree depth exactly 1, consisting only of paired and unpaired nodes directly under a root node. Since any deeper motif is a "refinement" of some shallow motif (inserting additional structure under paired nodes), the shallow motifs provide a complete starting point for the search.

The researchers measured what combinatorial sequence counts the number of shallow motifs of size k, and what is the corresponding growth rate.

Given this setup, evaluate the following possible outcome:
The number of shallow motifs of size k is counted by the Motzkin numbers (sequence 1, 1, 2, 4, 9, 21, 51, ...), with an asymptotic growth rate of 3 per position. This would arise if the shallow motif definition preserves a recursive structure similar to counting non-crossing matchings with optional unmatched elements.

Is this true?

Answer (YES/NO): NO